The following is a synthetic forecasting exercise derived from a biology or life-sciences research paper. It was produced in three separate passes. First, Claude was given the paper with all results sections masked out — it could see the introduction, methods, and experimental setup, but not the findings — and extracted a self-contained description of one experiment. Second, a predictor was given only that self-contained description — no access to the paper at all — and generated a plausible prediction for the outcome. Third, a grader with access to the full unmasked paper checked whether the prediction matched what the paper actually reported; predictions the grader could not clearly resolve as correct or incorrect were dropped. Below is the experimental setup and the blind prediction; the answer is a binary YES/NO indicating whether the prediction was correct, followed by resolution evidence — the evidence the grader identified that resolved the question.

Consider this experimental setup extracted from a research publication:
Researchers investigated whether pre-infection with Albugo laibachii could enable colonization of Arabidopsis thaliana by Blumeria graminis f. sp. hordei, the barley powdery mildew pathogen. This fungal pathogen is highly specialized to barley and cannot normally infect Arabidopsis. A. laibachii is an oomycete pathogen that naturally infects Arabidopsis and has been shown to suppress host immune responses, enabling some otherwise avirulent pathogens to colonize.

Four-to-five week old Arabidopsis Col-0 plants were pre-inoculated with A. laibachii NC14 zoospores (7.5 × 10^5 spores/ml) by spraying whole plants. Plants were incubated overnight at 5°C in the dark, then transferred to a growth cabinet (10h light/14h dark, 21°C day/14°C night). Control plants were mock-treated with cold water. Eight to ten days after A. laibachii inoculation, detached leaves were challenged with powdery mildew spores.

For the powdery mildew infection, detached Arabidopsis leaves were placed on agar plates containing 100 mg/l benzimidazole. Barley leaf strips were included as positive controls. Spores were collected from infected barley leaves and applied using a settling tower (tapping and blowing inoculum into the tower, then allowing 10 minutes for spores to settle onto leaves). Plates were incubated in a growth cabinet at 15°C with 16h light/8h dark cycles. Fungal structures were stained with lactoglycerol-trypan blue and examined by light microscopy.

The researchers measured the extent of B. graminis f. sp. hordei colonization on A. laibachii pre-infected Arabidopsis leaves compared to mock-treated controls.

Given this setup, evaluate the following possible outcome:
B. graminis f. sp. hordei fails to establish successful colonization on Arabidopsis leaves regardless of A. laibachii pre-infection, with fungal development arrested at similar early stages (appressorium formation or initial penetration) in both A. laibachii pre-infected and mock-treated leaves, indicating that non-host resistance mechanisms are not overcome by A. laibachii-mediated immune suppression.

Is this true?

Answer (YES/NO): YES